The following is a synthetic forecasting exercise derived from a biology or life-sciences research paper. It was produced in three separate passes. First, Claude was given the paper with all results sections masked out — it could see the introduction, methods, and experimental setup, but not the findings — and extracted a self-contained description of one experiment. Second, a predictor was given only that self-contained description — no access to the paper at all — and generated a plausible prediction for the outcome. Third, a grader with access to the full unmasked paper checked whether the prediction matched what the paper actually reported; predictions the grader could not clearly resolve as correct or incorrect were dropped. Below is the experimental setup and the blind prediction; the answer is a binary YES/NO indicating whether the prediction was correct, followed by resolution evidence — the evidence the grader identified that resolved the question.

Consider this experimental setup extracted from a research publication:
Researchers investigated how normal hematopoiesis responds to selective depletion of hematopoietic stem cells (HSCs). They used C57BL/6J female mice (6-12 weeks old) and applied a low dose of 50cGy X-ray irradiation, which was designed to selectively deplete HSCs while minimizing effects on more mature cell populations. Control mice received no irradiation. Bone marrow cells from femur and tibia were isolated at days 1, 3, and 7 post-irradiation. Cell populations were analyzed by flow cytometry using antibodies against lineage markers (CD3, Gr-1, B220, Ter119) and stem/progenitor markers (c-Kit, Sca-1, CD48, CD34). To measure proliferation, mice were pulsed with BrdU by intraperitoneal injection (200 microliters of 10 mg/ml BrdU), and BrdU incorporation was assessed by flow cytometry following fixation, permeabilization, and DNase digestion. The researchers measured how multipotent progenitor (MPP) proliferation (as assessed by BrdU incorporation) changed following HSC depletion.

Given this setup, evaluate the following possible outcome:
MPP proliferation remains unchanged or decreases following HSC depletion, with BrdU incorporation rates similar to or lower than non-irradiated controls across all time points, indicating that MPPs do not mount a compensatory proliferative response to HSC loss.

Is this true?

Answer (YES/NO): NO